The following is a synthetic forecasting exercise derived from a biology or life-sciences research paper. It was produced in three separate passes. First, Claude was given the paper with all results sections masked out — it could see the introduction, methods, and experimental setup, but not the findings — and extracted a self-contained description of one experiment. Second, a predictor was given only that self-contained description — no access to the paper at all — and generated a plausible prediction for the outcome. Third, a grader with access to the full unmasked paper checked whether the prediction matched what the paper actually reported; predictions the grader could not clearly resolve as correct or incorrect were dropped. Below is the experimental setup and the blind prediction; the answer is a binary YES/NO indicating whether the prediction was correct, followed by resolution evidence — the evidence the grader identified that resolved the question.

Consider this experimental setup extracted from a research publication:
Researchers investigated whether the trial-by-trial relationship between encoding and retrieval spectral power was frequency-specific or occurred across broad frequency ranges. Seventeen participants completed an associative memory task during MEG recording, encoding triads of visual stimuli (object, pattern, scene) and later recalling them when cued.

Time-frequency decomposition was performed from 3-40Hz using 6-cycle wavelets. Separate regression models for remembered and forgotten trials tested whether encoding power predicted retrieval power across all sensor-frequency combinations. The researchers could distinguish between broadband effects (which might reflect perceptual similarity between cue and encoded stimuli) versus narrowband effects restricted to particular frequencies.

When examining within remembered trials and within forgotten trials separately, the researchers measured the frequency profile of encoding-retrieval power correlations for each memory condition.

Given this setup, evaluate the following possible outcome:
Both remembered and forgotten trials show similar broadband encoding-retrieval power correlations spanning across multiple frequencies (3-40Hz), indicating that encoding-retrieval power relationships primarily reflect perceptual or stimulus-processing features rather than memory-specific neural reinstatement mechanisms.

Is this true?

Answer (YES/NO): NO